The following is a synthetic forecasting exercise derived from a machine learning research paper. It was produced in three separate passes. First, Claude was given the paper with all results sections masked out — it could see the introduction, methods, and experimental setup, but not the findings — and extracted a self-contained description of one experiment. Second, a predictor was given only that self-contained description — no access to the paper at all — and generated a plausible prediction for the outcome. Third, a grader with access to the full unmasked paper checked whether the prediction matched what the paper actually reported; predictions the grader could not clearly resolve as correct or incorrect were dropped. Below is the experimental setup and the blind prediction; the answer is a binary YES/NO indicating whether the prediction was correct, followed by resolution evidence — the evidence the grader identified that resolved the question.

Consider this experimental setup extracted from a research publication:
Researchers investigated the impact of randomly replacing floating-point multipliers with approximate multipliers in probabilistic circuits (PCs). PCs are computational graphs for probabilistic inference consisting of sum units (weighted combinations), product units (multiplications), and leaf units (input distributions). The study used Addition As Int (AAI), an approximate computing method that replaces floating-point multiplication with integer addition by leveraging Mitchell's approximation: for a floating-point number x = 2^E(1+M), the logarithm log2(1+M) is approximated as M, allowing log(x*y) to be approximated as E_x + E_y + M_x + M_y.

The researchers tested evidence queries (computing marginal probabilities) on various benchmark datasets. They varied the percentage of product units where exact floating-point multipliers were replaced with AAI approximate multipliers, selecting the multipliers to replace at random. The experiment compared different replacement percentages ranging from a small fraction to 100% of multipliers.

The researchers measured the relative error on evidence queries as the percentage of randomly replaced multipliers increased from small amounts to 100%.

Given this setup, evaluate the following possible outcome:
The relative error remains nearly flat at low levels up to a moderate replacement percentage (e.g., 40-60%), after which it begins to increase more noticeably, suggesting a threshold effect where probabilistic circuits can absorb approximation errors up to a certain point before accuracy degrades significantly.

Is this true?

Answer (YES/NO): NO